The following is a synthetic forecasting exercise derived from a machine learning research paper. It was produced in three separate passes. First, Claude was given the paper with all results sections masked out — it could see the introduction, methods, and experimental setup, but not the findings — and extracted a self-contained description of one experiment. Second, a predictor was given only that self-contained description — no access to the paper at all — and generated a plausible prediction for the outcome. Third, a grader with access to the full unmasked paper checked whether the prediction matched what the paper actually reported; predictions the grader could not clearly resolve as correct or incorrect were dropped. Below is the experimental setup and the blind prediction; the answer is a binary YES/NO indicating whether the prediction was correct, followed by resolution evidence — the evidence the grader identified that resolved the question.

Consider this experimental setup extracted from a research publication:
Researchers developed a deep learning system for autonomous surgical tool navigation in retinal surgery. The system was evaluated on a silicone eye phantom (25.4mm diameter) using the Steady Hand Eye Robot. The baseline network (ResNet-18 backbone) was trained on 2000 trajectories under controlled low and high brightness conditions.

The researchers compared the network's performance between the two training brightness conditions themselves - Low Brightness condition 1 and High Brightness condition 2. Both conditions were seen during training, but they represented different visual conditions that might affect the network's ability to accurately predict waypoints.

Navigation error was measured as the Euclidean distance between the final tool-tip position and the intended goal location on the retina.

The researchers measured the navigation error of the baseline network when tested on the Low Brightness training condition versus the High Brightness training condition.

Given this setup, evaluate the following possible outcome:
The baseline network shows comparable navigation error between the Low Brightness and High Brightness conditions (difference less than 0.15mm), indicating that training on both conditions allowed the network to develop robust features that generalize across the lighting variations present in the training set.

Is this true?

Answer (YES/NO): YES